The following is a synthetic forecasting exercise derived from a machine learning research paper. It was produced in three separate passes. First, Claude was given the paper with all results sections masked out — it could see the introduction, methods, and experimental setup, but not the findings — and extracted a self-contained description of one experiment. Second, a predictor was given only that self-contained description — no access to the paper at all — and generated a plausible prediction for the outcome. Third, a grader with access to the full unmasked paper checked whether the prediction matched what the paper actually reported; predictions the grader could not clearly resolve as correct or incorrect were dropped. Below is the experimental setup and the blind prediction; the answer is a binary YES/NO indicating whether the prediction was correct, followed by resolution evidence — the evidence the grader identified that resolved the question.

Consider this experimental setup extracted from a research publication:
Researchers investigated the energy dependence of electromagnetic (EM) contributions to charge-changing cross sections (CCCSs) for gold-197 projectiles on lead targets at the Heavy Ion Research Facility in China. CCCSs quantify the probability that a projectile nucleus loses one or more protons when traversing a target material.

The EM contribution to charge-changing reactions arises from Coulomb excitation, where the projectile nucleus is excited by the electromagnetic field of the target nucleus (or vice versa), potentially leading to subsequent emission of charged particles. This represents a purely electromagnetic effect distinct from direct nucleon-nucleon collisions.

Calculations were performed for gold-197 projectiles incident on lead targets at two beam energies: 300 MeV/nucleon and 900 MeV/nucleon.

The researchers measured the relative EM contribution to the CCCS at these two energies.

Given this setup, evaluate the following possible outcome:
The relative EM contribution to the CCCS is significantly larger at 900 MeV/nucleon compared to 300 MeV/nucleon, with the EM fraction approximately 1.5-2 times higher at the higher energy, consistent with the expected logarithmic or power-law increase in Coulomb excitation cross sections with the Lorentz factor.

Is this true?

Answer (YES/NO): YES